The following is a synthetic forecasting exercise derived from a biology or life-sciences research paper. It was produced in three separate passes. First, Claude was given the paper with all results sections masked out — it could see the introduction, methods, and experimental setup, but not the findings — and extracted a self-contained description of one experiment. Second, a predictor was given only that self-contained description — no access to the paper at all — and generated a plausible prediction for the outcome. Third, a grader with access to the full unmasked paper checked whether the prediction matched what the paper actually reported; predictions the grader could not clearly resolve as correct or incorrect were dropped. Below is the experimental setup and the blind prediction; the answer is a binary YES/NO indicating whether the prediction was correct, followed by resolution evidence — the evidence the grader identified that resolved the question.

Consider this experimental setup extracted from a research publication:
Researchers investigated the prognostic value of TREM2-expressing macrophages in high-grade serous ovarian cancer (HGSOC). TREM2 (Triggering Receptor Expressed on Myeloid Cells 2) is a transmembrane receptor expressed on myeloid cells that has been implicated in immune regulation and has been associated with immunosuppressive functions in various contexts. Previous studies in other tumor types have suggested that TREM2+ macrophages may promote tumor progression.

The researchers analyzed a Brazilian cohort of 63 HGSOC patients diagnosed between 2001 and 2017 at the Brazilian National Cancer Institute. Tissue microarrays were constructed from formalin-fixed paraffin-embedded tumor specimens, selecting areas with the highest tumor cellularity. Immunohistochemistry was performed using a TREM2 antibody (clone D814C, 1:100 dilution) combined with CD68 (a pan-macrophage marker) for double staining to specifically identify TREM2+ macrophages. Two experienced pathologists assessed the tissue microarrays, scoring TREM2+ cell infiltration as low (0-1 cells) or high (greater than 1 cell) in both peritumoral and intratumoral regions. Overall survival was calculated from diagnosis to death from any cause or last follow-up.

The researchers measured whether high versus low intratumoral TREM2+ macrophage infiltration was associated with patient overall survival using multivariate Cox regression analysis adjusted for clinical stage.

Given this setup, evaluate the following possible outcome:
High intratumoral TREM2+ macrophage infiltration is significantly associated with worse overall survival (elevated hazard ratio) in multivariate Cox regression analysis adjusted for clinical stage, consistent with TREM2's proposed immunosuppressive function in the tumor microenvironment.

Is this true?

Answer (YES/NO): NO